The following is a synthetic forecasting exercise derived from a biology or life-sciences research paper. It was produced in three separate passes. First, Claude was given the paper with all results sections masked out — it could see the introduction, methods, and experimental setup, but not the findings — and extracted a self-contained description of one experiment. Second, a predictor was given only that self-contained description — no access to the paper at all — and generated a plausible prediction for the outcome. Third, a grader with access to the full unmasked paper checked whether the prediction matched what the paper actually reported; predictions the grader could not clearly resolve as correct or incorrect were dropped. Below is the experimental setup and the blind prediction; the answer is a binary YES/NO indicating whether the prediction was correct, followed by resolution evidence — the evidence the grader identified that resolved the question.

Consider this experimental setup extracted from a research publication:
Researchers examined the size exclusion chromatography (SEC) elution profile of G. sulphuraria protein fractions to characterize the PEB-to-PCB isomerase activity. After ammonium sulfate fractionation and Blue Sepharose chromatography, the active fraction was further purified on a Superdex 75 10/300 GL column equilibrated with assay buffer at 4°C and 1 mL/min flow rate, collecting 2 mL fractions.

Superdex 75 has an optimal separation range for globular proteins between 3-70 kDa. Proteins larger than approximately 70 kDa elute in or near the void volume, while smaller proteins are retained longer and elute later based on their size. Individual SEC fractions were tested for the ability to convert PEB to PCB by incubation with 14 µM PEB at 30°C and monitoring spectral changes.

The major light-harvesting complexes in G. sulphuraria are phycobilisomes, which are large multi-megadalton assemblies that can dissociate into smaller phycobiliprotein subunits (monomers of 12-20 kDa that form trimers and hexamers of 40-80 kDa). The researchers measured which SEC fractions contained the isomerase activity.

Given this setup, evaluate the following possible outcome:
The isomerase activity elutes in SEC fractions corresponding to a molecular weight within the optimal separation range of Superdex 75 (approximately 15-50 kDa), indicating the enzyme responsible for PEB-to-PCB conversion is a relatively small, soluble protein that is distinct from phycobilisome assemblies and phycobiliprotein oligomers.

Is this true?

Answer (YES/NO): NO